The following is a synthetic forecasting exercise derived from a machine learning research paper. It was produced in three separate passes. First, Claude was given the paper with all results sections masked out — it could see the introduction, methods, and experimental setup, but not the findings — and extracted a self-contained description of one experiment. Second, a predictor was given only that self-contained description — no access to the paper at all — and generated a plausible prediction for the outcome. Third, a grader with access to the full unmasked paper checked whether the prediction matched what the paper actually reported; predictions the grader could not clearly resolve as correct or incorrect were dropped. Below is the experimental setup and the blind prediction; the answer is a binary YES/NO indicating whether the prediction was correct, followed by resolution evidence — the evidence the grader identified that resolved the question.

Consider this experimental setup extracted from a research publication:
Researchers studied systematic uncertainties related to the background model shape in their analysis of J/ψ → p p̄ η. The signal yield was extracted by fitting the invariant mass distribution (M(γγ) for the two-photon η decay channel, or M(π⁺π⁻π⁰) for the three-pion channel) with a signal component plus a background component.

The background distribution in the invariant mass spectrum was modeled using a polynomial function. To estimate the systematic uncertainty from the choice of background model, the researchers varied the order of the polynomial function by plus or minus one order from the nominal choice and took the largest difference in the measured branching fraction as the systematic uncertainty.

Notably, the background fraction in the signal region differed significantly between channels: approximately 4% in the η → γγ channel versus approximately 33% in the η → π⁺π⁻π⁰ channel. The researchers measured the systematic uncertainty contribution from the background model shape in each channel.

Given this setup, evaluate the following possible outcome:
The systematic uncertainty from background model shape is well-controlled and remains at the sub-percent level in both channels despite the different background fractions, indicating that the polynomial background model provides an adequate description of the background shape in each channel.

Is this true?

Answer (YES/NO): YES